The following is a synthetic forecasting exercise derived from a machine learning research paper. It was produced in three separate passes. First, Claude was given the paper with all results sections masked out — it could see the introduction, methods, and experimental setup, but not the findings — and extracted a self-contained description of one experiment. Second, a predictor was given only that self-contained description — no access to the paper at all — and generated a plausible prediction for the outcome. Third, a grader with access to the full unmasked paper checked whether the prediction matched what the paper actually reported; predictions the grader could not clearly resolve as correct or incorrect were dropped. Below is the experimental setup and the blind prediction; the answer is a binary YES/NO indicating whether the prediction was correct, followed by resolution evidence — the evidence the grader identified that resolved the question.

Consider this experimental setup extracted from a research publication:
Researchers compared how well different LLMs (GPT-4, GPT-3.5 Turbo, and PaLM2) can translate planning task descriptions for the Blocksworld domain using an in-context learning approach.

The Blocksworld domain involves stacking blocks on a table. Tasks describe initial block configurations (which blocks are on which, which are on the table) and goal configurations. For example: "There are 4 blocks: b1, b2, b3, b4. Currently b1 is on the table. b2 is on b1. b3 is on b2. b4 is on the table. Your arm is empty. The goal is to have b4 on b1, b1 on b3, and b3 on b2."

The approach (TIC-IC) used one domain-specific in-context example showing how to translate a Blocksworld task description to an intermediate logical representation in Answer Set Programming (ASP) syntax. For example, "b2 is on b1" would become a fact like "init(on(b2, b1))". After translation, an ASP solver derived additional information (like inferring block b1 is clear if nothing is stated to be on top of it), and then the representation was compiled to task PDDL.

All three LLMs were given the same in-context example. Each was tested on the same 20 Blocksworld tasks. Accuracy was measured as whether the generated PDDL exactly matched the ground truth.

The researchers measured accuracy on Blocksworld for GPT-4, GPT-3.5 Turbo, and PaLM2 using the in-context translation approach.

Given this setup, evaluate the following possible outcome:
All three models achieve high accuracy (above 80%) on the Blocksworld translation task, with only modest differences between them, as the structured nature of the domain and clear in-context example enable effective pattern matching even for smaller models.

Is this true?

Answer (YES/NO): YES